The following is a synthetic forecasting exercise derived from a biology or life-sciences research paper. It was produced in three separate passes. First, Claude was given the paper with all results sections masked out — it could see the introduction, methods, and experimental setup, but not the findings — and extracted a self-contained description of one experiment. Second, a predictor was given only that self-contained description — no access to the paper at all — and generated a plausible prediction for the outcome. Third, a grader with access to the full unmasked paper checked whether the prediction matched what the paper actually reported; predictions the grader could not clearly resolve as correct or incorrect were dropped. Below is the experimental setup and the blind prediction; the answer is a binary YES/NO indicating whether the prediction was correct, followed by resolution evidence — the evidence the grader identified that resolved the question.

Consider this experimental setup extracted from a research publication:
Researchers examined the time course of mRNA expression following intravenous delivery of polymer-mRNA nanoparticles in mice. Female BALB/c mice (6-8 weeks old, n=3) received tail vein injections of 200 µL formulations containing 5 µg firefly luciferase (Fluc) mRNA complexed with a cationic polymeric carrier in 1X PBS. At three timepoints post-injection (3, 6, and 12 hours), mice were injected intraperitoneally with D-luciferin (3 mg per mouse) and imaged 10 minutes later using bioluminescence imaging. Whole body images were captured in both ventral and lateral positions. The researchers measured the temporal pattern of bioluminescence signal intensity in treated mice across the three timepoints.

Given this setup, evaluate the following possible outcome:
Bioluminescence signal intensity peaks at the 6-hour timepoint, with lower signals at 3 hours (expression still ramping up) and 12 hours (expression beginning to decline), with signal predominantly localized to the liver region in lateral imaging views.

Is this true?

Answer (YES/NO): NO